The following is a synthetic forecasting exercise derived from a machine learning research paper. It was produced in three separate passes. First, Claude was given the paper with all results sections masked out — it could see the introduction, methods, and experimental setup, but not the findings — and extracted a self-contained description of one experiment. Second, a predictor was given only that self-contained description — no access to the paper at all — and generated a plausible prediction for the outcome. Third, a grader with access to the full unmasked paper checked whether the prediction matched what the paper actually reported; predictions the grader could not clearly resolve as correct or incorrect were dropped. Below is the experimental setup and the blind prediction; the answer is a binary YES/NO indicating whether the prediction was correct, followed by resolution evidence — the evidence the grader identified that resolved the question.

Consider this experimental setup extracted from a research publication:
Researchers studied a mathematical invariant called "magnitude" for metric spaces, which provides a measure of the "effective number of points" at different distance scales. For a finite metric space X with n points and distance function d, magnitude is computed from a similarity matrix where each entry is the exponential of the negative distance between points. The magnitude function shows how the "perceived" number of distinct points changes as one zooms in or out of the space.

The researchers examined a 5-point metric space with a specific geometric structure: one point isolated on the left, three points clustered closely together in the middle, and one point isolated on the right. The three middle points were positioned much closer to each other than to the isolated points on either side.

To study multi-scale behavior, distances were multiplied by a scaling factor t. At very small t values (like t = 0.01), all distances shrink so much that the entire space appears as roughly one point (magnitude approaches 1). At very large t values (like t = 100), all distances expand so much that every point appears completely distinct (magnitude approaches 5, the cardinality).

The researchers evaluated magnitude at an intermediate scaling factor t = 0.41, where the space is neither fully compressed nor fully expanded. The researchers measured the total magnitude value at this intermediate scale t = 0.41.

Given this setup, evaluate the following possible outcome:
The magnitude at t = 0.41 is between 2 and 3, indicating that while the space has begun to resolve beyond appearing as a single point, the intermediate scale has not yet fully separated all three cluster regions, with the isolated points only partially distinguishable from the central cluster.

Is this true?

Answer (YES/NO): NO